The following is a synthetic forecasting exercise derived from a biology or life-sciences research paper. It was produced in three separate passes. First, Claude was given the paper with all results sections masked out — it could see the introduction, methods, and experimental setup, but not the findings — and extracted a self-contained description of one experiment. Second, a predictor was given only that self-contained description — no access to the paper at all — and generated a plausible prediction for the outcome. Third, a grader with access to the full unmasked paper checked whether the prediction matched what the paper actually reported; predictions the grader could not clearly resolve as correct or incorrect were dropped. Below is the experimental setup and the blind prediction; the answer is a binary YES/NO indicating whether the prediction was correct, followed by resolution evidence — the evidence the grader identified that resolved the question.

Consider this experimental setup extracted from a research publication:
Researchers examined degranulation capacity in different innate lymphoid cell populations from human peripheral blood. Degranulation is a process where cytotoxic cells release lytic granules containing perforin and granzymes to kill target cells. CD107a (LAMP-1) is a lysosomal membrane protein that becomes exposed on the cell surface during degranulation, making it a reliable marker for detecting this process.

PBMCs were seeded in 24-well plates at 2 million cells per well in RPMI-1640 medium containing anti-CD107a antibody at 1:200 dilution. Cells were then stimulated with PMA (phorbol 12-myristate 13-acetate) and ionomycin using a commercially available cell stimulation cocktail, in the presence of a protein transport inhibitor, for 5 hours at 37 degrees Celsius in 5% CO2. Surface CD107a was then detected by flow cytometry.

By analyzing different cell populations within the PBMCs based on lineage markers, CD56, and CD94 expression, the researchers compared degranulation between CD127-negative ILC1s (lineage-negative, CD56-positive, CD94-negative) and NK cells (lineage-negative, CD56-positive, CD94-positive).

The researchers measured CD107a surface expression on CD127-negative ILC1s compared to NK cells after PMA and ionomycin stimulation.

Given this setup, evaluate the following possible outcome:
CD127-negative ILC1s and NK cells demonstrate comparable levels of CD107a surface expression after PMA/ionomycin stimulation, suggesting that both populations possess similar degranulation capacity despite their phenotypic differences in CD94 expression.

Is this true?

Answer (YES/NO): NO